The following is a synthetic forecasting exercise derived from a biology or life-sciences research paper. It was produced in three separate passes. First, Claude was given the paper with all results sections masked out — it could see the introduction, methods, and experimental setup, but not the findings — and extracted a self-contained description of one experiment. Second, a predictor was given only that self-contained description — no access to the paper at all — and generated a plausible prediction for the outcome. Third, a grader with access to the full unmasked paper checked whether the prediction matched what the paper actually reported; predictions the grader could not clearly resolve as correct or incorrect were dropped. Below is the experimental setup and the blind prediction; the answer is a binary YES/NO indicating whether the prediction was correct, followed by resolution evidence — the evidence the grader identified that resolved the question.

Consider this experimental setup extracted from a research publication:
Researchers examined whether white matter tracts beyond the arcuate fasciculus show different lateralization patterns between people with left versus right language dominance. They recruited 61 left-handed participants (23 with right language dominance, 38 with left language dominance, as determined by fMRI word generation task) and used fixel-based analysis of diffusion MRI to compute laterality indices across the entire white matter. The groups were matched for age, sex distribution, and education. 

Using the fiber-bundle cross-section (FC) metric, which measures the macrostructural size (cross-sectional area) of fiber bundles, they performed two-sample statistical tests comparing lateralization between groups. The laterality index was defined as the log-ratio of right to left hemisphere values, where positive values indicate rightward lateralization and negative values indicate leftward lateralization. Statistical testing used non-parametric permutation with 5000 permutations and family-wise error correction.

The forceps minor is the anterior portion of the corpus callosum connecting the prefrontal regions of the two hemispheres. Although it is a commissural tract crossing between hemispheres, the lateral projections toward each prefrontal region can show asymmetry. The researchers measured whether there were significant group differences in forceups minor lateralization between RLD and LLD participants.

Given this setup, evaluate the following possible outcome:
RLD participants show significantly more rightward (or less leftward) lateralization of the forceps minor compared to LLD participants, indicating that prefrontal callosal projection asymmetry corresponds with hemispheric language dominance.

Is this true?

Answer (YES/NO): YES